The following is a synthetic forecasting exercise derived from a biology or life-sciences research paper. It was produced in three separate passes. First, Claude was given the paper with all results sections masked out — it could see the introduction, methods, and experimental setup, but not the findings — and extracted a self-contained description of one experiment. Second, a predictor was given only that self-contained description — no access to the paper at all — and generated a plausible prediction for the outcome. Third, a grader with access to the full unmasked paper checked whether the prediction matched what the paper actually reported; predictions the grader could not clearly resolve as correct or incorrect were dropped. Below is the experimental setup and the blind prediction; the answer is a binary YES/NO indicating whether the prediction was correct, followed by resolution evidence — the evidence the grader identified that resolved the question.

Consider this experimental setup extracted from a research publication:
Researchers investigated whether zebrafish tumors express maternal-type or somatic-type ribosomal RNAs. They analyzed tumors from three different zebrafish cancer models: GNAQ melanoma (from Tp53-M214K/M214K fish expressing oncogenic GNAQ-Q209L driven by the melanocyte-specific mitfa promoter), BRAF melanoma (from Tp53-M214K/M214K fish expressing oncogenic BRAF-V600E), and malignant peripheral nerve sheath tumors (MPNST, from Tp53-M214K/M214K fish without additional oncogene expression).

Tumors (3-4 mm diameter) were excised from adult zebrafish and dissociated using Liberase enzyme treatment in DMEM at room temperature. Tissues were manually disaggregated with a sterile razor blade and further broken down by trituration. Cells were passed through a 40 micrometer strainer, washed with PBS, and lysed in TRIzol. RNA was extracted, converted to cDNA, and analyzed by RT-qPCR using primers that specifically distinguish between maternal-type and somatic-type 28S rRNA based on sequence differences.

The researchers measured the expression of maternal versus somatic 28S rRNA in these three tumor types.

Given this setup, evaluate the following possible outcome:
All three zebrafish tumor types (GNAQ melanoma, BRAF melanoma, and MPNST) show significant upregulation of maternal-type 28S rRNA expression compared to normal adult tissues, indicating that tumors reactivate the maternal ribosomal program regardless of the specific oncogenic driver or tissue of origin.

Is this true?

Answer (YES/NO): NO